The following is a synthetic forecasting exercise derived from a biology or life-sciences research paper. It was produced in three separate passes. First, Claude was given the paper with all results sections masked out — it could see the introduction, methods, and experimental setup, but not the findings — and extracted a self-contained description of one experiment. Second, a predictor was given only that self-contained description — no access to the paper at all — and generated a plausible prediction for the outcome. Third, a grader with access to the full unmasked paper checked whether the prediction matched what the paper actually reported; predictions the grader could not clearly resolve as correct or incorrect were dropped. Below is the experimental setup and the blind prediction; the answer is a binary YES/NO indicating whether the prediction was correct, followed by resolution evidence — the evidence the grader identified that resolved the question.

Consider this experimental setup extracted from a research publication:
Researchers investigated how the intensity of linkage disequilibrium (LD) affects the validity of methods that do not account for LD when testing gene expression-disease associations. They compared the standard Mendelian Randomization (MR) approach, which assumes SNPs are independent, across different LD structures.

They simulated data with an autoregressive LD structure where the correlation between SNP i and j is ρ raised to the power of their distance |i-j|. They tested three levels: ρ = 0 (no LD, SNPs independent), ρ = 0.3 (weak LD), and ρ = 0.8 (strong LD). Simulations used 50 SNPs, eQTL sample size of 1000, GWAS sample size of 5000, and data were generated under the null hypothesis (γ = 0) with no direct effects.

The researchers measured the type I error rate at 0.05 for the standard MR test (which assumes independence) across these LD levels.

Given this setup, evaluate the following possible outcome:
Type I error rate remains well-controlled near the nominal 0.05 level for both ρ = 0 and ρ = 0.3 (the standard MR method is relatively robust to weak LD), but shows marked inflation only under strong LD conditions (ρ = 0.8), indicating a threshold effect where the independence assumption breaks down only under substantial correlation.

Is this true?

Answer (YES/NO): YES